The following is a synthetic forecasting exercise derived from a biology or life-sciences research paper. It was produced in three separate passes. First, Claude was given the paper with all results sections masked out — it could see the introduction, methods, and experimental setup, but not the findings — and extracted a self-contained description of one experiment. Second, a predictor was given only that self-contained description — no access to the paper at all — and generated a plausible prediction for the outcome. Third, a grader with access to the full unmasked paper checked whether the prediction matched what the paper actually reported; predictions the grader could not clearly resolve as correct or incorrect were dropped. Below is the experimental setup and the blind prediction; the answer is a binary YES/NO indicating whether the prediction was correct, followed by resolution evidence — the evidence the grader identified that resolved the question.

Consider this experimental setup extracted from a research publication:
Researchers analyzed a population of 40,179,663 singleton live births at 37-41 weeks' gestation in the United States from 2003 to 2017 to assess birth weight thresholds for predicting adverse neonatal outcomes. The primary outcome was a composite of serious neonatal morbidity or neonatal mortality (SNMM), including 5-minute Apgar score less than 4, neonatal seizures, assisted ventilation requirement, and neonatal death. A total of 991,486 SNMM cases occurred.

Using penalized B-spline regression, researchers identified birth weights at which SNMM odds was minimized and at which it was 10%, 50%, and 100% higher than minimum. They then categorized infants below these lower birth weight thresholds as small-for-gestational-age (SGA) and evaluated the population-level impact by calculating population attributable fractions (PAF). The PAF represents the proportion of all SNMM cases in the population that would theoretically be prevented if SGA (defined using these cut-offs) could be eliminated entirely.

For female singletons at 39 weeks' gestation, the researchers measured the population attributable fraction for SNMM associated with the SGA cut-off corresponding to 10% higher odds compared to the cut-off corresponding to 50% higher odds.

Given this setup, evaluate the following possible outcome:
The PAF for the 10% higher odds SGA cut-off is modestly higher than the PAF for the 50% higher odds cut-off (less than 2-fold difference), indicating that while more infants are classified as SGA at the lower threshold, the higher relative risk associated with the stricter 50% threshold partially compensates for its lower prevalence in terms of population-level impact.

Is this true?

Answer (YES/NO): YES